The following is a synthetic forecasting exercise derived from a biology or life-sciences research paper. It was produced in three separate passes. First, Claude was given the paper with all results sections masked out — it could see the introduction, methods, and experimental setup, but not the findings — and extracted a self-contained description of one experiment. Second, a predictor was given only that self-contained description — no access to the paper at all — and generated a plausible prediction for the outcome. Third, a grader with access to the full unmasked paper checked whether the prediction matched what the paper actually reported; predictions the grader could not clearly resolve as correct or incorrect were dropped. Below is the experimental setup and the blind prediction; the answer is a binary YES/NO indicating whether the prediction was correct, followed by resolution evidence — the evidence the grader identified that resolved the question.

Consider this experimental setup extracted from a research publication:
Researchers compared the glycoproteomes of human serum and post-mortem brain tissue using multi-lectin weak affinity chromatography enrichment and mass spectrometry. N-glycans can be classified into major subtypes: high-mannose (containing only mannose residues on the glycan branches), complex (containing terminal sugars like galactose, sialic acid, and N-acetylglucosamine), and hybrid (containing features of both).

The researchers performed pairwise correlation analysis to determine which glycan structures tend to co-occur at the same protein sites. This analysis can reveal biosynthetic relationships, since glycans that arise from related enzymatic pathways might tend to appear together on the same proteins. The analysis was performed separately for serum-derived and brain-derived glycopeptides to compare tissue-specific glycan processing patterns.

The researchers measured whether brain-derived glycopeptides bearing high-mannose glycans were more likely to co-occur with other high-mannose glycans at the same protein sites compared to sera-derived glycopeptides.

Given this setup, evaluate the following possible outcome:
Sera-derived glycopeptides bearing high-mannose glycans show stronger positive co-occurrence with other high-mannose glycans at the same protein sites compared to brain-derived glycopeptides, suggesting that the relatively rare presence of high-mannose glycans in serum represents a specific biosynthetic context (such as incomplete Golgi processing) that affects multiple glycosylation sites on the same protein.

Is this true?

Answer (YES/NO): NO